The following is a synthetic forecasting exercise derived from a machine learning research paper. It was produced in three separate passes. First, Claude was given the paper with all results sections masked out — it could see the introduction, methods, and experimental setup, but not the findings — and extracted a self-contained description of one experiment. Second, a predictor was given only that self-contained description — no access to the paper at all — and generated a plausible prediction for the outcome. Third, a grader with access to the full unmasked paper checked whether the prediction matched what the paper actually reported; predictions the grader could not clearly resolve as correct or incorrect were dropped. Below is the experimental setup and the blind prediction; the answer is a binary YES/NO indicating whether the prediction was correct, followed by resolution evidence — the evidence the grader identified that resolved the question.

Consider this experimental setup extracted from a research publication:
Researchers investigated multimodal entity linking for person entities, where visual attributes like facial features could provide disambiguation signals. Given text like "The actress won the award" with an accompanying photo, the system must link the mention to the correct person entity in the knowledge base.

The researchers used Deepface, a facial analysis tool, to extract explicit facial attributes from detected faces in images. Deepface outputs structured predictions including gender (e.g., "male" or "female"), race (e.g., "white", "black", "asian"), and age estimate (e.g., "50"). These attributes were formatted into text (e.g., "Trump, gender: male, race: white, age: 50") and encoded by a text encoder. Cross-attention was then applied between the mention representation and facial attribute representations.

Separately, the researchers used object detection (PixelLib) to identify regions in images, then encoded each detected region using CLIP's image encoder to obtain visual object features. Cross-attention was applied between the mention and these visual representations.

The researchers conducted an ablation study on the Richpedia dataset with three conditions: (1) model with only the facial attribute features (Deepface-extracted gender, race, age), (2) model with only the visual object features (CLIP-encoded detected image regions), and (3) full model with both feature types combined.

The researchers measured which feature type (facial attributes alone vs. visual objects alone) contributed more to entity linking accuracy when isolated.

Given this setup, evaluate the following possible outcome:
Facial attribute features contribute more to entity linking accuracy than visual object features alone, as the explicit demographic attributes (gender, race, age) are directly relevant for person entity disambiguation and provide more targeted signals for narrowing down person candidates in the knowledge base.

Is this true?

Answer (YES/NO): NO